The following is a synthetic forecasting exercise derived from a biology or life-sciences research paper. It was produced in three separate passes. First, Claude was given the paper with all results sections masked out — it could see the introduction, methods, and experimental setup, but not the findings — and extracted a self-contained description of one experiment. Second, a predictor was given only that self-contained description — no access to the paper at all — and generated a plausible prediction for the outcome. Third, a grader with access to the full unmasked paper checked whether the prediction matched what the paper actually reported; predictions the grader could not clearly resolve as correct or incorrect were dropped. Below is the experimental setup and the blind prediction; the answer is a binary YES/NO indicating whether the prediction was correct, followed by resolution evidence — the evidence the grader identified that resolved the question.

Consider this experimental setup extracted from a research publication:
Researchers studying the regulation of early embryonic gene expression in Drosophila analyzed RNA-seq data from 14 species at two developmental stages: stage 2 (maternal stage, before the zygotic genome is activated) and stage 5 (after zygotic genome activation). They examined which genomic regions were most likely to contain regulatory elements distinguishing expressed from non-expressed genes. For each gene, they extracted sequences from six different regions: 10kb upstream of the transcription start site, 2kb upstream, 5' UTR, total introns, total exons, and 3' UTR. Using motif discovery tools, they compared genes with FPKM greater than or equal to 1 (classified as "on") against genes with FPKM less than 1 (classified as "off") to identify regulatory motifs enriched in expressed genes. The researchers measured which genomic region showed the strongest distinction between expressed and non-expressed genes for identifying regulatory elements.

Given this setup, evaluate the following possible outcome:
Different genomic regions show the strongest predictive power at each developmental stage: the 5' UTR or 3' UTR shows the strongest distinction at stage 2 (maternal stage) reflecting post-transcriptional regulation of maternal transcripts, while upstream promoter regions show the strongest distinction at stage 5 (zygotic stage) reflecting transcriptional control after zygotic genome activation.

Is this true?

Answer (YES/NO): NO